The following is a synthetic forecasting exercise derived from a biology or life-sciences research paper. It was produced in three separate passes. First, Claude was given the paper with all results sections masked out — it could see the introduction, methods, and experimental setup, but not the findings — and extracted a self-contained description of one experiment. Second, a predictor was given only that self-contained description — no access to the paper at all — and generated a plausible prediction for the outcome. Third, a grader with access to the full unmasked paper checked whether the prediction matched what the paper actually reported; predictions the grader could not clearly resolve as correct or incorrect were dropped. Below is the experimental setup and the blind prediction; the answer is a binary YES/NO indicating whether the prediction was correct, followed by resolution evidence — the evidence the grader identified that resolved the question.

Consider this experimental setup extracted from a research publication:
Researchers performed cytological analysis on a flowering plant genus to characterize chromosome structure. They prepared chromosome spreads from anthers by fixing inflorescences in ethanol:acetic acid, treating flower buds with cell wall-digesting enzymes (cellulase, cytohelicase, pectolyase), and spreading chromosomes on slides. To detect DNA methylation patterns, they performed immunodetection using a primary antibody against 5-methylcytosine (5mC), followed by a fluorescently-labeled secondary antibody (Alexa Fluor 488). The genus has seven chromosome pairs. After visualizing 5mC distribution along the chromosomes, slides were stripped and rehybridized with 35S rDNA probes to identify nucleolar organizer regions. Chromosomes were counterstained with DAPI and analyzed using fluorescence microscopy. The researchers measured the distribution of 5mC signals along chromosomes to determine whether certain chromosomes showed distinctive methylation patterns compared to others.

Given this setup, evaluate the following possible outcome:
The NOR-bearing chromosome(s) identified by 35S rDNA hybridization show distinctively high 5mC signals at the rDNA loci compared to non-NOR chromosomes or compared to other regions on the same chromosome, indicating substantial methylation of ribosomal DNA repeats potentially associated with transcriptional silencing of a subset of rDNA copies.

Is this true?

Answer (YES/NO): NO